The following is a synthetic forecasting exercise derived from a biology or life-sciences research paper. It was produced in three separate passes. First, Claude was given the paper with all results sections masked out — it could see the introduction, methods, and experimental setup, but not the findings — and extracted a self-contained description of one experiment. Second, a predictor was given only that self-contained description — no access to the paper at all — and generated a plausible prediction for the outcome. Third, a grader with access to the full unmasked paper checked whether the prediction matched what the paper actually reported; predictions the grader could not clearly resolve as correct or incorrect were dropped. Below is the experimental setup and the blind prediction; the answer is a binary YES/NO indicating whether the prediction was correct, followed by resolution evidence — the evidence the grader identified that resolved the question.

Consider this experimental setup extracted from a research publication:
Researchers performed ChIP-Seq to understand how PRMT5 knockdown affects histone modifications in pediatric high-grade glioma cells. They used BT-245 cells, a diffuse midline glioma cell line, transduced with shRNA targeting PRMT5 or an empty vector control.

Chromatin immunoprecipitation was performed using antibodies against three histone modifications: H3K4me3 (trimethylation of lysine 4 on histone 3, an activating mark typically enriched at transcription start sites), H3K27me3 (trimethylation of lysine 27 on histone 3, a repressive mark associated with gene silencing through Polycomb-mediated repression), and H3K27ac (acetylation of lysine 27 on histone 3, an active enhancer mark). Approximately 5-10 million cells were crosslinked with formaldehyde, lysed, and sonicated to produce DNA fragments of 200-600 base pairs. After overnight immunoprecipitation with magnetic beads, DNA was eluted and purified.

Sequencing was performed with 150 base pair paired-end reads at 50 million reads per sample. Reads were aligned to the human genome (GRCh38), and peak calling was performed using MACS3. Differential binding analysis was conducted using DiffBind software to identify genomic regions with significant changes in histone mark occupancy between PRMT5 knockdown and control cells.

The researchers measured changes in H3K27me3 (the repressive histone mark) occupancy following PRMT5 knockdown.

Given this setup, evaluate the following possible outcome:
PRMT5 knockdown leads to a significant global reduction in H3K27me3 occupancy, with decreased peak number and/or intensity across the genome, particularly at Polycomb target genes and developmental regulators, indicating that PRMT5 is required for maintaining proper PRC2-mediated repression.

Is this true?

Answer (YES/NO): NO